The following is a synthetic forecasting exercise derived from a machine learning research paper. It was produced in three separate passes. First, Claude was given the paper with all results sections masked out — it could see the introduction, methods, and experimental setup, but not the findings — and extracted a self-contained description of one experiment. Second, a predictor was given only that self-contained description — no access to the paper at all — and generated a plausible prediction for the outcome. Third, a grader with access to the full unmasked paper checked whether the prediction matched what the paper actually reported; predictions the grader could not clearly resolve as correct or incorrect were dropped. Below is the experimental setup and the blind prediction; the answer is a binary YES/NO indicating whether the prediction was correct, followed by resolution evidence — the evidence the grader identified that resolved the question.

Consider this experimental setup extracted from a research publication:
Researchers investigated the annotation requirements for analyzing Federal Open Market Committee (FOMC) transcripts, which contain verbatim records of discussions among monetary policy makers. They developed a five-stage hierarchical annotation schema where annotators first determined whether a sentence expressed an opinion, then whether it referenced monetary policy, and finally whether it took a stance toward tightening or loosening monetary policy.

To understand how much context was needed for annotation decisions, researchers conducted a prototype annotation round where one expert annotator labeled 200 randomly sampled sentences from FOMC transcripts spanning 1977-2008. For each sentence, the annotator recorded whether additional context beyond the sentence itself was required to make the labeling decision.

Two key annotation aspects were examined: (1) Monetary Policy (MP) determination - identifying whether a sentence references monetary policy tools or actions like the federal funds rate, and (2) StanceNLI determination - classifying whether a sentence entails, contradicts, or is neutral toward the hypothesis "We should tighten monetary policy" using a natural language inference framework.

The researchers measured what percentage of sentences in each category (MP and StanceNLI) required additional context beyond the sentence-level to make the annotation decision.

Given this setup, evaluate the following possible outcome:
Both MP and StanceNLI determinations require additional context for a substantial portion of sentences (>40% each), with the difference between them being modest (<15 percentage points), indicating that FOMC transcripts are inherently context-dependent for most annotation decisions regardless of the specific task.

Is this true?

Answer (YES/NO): YES